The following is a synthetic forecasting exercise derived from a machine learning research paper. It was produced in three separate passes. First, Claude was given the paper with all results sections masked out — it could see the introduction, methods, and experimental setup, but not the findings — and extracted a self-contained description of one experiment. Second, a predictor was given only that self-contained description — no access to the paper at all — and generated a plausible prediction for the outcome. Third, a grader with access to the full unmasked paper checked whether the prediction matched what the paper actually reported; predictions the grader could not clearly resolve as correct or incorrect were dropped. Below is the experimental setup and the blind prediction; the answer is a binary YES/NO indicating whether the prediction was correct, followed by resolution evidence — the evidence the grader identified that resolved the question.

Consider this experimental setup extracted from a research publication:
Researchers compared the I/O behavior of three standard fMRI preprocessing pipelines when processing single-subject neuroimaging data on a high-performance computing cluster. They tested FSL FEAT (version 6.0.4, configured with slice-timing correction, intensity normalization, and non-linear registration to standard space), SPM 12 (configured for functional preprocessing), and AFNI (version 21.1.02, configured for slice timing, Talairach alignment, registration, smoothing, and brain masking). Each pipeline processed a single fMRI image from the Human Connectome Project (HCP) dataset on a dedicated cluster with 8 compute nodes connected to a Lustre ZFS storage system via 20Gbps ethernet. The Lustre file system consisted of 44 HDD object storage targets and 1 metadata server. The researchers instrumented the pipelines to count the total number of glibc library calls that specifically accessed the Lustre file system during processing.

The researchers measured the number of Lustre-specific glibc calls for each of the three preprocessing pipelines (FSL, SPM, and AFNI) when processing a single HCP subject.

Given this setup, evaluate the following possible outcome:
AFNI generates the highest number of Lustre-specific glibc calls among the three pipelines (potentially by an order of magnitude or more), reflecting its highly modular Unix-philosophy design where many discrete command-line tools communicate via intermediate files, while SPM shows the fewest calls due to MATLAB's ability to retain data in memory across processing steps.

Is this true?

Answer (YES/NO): NO